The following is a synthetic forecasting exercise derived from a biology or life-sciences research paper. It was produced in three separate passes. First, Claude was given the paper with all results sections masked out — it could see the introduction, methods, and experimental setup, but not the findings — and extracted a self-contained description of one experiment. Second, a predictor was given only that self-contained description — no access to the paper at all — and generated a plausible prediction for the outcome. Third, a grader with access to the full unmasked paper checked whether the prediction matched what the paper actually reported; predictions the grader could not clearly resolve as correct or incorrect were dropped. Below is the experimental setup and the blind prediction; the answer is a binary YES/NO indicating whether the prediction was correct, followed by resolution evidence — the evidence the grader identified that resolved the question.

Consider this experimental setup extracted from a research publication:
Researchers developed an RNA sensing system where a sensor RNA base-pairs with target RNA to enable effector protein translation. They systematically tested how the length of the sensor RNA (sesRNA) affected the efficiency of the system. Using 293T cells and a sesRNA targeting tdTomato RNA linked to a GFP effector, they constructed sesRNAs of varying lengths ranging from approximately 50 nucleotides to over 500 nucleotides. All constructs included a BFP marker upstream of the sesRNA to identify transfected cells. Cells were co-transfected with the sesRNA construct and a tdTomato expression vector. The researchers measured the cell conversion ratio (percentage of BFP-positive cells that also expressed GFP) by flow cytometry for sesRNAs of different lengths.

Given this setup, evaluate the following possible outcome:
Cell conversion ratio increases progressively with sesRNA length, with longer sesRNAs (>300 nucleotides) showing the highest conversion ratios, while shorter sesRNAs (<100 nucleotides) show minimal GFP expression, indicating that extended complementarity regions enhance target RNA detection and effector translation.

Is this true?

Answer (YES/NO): NO